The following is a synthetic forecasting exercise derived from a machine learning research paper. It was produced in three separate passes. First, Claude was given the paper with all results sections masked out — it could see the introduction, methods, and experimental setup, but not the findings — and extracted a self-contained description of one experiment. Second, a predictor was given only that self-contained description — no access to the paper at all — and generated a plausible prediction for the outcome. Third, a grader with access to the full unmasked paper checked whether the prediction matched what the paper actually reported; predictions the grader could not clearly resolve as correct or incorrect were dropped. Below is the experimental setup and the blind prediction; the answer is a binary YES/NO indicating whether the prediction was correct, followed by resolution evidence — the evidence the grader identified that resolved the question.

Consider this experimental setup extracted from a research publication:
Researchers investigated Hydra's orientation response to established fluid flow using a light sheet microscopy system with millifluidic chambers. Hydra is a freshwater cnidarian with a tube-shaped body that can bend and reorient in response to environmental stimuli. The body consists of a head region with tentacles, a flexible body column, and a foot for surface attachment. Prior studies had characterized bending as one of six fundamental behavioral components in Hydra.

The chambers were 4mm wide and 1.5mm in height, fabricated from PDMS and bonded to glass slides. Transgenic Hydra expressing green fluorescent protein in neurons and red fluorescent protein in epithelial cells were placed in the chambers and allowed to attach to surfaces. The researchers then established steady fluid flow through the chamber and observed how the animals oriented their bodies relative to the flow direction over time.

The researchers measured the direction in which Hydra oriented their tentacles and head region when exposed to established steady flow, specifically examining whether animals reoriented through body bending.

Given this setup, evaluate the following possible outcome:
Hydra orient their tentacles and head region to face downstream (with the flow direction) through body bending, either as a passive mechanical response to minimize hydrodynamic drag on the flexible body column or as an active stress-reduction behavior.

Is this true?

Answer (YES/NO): YES